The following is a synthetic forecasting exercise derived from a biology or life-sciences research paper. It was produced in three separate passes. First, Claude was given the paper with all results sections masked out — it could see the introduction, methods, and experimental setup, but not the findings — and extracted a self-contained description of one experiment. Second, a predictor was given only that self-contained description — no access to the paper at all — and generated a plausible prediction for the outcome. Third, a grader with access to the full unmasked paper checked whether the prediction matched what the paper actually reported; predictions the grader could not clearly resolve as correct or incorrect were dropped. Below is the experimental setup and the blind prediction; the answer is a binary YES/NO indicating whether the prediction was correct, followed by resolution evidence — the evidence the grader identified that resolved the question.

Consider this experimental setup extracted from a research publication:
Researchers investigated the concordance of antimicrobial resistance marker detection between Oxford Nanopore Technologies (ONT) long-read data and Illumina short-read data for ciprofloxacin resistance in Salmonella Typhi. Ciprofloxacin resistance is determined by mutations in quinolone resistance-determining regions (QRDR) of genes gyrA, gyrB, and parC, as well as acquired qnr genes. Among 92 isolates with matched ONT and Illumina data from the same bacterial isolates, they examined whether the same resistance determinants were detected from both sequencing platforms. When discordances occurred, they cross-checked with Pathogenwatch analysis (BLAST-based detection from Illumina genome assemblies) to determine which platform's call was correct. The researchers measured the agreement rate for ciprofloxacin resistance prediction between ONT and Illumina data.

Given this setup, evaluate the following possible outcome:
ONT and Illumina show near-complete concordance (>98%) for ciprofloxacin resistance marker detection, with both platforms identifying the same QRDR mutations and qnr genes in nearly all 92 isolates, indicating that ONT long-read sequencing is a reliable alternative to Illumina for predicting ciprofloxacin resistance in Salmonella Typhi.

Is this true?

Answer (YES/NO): NO